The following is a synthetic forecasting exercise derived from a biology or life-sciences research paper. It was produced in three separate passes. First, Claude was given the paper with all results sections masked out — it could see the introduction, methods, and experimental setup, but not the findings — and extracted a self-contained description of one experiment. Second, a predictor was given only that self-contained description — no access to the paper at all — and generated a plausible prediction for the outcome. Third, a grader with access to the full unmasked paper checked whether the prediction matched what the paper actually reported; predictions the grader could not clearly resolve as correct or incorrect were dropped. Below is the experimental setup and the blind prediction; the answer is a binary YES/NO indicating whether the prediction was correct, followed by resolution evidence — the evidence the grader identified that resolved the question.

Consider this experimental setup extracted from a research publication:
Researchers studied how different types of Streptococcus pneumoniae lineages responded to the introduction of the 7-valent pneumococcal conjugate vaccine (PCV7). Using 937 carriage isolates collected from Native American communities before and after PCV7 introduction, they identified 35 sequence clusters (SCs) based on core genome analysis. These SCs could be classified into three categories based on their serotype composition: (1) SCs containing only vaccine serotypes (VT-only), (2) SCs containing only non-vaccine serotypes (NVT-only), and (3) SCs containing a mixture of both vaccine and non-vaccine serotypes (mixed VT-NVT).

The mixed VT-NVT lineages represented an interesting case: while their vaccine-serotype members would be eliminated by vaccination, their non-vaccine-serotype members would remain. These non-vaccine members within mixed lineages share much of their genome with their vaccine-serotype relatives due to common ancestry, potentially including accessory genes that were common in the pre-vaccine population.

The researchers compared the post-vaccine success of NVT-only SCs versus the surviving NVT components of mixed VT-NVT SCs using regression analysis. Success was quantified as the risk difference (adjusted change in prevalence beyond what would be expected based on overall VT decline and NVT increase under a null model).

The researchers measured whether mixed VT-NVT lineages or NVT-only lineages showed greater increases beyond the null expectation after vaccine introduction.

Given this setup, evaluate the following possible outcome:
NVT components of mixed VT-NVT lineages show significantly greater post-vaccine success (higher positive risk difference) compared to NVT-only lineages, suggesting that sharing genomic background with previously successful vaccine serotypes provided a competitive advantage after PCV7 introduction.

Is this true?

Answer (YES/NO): NO